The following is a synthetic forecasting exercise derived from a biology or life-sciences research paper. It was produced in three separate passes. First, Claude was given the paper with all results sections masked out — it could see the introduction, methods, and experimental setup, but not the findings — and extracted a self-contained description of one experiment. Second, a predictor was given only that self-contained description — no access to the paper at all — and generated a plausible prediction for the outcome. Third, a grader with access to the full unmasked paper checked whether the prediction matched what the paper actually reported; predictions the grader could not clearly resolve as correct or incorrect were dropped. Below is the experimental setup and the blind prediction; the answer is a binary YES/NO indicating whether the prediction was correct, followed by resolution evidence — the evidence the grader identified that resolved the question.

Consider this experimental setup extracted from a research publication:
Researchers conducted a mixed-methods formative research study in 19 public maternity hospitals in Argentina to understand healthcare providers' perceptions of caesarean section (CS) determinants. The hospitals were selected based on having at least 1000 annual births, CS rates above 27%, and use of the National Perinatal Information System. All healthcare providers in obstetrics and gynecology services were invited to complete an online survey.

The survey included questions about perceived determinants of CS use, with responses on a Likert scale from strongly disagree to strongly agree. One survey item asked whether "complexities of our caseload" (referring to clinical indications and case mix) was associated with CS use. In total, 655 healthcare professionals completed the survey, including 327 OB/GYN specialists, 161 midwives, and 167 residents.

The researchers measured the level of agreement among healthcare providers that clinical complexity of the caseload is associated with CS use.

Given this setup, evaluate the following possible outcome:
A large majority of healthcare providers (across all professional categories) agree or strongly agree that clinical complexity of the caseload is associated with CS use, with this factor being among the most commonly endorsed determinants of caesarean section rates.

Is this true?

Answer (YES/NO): NO